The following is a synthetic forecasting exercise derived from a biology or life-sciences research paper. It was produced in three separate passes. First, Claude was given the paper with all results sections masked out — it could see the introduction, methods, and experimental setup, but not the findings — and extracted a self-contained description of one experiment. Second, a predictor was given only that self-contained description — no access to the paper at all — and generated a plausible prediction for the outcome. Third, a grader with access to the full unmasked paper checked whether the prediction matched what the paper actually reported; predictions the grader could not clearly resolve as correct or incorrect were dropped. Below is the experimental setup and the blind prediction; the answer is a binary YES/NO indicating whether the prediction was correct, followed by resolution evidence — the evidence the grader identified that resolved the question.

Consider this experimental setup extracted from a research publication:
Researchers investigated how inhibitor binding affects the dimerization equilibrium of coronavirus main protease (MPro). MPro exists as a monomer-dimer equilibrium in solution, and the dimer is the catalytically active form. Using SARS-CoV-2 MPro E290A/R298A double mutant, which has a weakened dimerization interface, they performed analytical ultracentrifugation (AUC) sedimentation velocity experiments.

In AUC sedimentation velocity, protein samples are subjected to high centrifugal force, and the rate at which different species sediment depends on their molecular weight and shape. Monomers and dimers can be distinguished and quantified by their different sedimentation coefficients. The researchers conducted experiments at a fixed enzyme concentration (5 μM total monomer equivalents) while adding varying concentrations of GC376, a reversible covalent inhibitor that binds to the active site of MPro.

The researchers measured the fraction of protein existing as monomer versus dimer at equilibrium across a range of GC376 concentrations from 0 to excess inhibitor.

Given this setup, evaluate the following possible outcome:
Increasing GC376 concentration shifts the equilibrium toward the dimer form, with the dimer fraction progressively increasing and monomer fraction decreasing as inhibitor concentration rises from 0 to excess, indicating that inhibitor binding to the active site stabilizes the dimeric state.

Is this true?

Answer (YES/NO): YES